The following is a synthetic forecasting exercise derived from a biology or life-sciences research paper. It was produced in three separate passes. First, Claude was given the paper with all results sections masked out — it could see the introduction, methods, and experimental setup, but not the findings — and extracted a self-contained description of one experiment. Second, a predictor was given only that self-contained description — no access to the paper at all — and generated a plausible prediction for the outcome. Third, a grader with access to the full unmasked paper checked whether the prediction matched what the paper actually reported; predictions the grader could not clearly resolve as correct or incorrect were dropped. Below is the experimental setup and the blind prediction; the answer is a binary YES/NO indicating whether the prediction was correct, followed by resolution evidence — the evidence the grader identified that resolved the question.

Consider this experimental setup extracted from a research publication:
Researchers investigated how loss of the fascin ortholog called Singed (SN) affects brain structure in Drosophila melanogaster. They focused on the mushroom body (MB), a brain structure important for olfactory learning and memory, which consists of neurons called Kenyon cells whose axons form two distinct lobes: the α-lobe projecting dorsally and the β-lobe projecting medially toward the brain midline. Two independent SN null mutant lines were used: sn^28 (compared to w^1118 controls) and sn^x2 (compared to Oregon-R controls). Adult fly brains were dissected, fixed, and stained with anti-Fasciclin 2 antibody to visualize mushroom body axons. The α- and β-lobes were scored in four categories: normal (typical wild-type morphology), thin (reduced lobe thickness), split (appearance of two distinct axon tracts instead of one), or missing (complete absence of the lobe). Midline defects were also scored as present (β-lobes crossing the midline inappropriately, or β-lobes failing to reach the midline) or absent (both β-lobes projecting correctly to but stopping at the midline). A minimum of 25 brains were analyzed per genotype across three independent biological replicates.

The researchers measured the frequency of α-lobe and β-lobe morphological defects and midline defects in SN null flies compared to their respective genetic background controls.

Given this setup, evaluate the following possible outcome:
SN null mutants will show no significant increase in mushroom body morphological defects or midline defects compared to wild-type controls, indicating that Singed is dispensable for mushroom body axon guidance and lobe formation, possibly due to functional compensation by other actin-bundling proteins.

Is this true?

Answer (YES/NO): NO